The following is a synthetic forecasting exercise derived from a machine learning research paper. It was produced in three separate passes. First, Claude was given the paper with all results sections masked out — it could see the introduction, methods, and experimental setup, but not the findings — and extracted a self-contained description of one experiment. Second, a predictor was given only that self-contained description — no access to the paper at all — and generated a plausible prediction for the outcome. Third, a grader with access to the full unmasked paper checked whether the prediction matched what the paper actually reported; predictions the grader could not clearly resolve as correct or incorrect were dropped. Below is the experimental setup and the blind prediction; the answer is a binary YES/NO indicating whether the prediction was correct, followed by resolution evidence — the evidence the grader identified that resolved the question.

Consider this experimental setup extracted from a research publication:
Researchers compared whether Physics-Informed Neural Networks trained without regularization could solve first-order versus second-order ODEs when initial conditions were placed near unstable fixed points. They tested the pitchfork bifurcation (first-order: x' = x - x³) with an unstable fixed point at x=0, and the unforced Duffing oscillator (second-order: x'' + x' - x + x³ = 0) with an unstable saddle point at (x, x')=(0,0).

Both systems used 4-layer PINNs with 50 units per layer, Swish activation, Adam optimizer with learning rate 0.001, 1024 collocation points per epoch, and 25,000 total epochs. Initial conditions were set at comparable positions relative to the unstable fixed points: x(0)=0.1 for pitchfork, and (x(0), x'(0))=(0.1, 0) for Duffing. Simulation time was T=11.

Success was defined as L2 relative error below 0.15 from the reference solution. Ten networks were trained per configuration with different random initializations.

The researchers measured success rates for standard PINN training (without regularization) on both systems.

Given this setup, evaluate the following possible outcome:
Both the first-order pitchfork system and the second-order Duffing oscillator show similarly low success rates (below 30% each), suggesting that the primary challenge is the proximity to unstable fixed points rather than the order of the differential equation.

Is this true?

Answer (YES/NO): NO